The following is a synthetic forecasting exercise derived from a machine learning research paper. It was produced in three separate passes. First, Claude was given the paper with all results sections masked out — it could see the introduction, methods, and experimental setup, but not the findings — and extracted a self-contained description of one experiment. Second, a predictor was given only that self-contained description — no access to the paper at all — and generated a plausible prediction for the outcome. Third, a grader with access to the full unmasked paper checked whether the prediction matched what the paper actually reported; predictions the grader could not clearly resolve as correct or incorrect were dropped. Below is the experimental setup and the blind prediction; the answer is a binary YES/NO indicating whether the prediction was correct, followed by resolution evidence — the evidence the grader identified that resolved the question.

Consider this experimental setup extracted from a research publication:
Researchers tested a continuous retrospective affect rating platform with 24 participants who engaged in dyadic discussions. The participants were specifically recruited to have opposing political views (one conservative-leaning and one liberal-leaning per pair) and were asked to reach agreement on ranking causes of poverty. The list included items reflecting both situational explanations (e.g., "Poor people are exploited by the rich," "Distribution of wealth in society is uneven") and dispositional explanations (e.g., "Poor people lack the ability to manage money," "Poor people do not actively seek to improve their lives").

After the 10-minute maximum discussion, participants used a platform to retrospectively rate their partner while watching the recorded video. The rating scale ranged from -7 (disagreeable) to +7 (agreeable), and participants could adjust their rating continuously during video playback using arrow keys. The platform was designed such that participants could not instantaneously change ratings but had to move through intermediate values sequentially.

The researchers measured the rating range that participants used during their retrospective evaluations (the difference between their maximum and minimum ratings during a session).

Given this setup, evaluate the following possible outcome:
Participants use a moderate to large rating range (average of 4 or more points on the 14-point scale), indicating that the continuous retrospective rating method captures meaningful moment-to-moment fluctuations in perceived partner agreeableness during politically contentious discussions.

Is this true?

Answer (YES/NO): YES